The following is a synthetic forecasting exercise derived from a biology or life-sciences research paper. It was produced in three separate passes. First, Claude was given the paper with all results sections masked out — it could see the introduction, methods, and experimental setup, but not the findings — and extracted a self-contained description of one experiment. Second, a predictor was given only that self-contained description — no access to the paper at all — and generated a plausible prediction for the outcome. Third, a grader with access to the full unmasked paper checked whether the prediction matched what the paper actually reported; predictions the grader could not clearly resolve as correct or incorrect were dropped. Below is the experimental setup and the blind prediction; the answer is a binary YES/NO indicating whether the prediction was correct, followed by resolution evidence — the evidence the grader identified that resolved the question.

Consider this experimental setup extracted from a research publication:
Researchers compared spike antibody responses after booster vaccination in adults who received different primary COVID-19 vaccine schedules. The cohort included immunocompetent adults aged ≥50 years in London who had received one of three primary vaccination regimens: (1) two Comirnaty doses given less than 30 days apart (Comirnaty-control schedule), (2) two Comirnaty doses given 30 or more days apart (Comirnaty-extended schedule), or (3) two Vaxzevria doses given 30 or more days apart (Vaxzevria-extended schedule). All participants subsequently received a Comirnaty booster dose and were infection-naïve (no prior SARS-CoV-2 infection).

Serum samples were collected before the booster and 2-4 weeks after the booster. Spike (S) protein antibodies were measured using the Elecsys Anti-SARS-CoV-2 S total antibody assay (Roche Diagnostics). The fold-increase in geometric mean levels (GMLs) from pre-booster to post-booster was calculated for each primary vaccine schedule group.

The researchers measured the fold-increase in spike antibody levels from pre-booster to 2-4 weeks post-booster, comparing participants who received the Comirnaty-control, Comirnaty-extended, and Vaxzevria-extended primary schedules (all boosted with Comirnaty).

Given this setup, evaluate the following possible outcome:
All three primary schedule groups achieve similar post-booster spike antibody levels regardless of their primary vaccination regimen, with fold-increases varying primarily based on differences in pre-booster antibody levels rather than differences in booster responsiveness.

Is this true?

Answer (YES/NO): NO